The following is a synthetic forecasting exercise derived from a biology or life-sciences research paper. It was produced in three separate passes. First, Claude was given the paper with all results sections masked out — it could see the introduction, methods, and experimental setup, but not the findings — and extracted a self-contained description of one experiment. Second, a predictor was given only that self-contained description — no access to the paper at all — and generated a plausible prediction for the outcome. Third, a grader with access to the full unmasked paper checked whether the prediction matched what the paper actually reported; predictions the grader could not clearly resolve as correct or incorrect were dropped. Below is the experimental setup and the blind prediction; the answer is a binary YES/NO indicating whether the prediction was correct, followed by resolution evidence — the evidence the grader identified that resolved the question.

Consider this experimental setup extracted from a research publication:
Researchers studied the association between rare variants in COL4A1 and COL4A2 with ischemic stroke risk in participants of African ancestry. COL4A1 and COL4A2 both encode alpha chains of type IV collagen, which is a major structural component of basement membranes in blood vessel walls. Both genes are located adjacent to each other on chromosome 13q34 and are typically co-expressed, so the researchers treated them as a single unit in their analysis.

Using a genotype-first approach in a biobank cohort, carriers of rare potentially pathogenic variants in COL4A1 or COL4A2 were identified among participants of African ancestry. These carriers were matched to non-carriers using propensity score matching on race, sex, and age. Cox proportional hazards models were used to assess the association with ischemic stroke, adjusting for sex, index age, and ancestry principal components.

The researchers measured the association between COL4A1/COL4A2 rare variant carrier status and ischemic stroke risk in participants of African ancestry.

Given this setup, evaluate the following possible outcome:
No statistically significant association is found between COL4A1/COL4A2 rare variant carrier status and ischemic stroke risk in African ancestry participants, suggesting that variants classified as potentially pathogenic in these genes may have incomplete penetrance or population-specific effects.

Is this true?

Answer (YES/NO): NO